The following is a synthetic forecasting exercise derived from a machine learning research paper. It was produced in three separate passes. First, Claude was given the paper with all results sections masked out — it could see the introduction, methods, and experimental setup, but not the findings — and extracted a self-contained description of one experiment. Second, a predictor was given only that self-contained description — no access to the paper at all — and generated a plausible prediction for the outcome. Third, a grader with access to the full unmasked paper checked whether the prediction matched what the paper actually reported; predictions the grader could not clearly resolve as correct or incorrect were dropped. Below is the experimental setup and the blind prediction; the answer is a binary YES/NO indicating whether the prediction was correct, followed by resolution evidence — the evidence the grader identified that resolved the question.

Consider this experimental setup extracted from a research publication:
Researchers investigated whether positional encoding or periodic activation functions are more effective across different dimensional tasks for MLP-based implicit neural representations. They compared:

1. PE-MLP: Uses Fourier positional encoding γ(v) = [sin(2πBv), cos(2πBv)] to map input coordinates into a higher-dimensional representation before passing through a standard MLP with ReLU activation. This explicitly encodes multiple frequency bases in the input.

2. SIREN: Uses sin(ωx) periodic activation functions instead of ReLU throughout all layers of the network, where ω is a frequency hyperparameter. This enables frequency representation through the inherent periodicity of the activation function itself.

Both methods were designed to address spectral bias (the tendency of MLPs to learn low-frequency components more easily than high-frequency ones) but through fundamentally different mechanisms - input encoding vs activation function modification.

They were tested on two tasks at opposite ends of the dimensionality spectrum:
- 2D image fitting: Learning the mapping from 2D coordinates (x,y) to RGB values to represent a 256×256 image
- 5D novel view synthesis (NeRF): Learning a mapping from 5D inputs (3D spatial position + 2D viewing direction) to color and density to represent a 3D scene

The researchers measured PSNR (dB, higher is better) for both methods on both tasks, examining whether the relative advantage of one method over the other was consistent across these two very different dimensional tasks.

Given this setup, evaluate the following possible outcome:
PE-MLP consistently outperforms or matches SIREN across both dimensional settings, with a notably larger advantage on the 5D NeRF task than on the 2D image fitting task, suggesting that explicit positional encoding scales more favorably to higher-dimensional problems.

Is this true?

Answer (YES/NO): NO